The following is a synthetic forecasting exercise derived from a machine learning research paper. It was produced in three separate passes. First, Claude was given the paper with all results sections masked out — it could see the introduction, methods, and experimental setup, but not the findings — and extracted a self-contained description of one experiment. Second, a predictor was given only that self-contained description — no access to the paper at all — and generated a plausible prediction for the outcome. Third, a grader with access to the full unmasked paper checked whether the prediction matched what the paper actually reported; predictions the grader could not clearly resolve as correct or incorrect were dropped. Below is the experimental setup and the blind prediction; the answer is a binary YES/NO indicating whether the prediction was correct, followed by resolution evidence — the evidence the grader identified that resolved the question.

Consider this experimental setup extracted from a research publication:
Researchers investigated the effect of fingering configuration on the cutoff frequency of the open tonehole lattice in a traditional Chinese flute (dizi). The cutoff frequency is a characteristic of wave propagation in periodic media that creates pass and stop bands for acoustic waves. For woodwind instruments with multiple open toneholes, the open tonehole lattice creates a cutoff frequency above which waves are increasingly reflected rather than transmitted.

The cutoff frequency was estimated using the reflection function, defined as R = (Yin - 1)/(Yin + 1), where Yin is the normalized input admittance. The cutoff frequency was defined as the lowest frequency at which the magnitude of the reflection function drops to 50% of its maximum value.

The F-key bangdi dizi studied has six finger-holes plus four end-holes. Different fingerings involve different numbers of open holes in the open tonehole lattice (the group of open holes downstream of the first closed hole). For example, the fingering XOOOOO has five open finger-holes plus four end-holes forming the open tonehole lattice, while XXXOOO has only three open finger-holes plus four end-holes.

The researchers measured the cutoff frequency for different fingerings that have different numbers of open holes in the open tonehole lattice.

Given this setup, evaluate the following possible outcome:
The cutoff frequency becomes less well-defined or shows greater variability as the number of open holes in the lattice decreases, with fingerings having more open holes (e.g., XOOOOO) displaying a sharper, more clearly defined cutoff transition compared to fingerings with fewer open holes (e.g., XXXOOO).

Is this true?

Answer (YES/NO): NO